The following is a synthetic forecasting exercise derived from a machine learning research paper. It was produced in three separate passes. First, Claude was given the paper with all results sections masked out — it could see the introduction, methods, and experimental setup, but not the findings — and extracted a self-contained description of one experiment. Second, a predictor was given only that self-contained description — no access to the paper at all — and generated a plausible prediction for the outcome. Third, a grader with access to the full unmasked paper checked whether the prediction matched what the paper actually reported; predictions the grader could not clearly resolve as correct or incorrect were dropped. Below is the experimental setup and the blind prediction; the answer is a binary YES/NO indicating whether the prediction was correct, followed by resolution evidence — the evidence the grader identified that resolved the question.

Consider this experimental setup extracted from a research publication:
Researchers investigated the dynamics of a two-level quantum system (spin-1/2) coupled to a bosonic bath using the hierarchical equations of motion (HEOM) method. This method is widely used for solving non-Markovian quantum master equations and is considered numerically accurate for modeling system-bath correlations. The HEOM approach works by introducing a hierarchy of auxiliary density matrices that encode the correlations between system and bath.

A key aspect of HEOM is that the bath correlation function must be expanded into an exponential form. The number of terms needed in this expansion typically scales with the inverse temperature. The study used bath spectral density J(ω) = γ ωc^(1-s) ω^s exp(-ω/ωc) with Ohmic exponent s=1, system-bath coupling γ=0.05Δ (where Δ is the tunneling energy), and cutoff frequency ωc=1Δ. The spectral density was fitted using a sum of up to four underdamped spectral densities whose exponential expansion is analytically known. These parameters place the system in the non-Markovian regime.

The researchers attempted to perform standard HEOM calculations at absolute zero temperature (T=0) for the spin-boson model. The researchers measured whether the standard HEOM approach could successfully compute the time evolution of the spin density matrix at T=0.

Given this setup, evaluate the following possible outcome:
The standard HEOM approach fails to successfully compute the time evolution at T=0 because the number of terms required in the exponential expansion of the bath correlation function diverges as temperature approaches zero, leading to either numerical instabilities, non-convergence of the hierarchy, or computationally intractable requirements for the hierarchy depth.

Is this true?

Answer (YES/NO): YES